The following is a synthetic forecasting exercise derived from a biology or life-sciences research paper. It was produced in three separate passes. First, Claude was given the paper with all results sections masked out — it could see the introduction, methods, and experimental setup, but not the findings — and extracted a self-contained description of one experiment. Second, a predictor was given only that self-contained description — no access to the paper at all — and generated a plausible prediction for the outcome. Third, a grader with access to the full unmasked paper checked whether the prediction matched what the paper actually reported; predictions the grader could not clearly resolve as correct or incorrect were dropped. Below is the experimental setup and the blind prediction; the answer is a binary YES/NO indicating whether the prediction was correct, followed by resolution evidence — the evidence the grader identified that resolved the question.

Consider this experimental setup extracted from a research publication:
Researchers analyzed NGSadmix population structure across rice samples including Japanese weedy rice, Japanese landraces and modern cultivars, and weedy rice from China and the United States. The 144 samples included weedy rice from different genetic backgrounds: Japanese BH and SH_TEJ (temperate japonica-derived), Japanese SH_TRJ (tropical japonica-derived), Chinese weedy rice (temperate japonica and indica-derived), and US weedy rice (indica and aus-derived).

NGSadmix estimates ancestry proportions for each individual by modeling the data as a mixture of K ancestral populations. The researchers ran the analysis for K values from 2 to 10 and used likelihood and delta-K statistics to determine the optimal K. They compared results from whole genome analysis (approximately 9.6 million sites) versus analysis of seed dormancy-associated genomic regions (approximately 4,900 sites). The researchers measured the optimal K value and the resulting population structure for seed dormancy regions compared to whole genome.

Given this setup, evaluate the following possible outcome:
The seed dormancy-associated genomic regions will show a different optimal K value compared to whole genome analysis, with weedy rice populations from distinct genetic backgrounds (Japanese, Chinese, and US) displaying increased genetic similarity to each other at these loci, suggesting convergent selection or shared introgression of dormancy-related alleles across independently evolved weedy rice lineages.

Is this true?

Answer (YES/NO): NO